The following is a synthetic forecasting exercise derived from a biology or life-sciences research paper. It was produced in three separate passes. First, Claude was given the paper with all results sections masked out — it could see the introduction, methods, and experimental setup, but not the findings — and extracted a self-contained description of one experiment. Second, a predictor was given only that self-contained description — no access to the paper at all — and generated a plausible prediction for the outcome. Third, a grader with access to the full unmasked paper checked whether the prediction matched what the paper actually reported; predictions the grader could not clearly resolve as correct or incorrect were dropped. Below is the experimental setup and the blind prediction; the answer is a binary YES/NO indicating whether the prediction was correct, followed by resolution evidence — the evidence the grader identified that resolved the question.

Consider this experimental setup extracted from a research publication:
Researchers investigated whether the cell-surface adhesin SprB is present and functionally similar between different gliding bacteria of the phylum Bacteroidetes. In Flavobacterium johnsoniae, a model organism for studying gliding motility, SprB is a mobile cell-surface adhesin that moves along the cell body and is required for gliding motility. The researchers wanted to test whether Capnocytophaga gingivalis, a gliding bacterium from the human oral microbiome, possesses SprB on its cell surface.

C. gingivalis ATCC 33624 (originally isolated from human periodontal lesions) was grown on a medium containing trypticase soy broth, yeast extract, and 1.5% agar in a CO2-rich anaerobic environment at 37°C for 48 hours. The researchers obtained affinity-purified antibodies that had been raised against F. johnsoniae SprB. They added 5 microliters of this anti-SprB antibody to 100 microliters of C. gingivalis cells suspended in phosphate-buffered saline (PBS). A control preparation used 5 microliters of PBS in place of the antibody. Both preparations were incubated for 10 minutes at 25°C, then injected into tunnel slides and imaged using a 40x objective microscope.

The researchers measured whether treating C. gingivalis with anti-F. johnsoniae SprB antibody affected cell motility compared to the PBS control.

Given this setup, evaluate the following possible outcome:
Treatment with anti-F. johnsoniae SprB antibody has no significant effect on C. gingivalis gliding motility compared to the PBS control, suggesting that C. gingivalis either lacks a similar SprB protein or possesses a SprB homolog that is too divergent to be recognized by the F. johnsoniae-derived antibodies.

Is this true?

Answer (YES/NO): NO